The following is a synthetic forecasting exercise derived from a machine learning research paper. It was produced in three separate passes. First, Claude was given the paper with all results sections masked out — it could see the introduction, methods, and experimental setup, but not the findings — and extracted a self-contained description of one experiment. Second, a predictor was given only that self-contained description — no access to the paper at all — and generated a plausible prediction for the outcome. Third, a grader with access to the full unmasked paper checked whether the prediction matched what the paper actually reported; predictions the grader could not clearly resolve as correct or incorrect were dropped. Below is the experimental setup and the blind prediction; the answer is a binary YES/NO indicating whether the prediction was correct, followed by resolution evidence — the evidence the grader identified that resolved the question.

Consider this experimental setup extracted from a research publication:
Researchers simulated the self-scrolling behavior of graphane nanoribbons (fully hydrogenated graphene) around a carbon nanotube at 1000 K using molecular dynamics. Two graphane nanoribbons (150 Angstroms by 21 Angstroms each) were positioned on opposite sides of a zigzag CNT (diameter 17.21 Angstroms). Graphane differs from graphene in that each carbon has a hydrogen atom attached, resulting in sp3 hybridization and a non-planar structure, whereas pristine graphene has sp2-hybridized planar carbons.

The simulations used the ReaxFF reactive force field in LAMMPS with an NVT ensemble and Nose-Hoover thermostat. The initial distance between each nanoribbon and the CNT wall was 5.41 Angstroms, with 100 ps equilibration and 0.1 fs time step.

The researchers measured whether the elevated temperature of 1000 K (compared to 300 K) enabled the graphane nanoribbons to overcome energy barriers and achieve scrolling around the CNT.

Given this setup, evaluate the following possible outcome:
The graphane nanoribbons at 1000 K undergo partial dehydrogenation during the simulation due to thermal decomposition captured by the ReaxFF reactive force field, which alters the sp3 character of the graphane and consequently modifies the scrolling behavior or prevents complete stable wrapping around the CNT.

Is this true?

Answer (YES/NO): NO